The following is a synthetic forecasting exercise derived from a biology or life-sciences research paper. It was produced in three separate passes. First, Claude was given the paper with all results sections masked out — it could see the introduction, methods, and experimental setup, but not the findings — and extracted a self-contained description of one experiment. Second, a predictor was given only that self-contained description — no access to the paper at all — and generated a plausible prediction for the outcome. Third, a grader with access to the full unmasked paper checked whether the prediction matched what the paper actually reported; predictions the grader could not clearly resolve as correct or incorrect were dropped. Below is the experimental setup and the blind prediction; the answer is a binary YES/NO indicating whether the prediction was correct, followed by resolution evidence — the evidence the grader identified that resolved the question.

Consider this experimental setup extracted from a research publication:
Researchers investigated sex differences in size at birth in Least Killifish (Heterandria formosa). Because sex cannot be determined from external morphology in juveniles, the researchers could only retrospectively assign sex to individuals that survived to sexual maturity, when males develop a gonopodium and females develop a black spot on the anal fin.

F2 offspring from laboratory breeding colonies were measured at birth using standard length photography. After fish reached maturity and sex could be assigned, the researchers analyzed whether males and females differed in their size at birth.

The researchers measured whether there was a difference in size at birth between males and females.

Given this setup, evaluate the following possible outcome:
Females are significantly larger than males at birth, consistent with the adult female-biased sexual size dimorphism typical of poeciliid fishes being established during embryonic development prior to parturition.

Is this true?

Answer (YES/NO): NO